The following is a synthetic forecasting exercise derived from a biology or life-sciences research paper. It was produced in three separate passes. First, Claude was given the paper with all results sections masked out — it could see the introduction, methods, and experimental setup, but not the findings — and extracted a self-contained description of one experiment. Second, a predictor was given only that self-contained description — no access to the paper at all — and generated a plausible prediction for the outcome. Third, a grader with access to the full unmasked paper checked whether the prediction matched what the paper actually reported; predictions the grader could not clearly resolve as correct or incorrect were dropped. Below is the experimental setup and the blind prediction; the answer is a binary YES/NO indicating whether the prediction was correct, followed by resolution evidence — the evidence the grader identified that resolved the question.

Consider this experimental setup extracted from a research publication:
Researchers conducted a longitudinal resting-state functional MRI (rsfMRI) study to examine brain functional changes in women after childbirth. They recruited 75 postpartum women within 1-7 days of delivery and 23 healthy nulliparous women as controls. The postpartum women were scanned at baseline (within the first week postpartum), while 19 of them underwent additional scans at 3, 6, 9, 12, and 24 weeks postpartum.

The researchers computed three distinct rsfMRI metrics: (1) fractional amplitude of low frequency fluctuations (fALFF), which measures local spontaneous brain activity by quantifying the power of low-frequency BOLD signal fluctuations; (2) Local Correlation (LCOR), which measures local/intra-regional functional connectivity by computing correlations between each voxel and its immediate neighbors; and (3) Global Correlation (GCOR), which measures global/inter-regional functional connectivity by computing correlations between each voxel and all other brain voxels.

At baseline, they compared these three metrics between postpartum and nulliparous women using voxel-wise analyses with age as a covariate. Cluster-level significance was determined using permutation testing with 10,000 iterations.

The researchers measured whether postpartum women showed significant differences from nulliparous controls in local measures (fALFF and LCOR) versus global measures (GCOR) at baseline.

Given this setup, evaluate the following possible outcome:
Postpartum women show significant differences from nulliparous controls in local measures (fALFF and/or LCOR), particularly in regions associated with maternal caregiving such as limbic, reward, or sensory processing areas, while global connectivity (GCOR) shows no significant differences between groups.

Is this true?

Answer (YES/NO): NO